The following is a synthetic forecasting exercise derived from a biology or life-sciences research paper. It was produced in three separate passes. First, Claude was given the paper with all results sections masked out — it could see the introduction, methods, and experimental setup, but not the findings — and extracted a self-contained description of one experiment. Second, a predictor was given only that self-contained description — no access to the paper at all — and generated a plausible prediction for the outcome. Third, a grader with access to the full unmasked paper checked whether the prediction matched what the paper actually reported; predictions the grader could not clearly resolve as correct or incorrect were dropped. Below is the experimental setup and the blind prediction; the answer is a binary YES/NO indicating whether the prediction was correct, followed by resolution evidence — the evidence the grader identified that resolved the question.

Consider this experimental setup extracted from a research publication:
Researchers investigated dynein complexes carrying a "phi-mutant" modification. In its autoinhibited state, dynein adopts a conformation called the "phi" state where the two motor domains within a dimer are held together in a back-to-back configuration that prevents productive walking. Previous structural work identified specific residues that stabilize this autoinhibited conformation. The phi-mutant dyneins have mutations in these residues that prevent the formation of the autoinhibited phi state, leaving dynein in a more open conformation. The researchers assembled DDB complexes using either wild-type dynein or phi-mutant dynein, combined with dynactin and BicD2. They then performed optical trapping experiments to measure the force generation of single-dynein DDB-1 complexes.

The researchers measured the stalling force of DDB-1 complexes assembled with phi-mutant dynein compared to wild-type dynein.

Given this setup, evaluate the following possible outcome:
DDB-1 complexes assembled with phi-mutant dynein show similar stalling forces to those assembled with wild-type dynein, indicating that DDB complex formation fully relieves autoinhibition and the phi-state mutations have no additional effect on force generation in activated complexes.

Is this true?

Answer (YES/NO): NO